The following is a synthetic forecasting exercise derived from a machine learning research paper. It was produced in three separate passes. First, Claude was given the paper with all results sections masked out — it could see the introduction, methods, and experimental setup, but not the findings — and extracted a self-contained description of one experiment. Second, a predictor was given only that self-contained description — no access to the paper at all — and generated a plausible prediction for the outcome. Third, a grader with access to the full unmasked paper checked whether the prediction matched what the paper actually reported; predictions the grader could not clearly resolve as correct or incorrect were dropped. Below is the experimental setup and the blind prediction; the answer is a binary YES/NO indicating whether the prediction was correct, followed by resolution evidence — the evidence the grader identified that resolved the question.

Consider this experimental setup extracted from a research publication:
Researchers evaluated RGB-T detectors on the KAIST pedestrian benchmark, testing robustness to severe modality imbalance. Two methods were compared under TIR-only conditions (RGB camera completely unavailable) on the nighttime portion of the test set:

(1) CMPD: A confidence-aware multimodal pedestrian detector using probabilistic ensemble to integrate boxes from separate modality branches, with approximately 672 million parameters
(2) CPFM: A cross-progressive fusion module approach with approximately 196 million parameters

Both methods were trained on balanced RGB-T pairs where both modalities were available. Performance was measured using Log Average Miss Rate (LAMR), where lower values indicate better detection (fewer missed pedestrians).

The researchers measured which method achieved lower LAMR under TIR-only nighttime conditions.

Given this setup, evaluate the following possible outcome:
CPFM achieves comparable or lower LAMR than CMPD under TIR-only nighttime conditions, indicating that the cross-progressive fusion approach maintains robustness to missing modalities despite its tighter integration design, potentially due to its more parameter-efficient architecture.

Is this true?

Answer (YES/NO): YES